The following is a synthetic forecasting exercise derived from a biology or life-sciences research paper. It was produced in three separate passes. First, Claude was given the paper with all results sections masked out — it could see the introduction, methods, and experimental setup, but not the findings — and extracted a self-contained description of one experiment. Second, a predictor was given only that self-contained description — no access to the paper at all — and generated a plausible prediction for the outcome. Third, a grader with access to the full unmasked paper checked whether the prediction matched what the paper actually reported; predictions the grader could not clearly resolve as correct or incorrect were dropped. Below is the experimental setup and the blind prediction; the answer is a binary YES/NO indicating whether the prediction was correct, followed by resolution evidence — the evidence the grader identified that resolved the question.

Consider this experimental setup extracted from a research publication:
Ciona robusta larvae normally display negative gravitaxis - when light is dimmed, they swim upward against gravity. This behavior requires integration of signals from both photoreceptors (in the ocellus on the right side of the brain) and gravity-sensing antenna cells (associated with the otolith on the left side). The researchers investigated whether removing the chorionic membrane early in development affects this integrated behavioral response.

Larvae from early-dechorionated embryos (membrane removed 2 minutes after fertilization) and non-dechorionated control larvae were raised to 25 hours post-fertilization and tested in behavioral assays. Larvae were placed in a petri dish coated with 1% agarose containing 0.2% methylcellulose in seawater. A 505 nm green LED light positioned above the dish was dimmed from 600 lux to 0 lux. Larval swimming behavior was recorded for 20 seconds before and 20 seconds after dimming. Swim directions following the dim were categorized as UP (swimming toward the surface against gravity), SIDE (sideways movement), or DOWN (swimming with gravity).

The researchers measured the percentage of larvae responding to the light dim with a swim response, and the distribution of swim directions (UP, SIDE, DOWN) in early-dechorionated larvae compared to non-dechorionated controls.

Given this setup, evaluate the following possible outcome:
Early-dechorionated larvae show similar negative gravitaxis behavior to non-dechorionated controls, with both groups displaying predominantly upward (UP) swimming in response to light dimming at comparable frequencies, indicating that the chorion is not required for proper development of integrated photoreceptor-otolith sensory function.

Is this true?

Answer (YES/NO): NO